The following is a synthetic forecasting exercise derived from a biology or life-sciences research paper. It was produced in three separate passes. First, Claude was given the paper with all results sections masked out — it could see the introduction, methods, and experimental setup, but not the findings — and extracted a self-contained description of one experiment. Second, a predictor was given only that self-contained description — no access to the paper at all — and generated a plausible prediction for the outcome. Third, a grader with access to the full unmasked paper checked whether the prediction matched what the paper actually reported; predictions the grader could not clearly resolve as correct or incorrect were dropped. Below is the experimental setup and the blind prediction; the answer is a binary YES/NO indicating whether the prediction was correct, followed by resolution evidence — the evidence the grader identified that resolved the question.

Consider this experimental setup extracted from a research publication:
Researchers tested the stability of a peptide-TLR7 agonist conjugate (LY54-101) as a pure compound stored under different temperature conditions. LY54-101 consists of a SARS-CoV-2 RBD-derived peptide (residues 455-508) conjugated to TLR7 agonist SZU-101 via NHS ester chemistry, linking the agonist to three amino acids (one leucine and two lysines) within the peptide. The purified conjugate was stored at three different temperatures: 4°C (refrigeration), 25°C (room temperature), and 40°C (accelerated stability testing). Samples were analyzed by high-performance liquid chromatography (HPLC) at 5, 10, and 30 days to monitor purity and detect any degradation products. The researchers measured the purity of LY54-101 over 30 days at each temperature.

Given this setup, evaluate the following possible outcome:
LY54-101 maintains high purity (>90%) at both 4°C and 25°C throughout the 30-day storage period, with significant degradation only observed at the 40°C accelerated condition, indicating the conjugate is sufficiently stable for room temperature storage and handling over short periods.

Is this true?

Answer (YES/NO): NO